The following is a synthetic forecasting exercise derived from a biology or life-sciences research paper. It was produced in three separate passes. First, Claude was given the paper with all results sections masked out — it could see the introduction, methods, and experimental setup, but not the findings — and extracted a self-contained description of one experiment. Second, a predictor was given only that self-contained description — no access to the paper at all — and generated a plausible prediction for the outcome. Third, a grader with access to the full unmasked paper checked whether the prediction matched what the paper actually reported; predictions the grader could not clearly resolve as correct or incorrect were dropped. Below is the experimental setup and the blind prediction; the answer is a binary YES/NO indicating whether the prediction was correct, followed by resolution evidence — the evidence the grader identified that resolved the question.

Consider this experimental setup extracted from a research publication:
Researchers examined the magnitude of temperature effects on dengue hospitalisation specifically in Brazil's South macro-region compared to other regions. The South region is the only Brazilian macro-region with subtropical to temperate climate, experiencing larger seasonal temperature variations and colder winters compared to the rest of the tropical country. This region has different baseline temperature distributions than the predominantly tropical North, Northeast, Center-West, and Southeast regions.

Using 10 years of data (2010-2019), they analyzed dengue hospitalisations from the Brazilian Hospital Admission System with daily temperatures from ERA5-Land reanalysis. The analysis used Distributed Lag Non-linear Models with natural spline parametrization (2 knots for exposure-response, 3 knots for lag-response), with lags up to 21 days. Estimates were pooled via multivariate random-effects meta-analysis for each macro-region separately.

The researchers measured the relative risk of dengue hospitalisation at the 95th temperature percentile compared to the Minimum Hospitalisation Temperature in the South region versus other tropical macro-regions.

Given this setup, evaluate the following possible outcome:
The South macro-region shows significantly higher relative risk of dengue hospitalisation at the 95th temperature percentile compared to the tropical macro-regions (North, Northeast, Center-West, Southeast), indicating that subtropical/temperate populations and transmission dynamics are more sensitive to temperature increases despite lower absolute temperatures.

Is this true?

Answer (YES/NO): YES